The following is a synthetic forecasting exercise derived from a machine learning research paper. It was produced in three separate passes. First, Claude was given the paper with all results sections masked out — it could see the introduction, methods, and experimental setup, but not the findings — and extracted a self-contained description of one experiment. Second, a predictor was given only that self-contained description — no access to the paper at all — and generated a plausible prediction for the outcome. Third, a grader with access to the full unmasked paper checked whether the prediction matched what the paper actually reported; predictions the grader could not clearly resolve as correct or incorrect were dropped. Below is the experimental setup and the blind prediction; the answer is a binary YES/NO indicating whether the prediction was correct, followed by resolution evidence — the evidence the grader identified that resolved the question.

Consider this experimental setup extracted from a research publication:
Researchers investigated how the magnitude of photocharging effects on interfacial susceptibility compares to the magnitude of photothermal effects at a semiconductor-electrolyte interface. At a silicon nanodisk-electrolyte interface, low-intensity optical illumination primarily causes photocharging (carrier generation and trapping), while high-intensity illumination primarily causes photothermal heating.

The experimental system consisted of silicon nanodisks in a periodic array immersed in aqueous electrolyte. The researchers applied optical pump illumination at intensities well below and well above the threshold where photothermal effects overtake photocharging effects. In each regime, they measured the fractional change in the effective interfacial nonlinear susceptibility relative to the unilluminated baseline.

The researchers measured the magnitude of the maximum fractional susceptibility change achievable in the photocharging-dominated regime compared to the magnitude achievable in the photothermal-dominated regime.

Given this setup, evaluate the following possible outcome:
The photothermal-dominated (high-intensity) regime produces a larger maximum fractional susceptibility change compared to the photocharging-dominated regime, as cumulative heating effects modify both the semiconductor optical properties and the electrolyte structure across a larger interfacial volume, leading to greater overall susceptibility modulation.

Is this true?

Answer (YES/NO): YES